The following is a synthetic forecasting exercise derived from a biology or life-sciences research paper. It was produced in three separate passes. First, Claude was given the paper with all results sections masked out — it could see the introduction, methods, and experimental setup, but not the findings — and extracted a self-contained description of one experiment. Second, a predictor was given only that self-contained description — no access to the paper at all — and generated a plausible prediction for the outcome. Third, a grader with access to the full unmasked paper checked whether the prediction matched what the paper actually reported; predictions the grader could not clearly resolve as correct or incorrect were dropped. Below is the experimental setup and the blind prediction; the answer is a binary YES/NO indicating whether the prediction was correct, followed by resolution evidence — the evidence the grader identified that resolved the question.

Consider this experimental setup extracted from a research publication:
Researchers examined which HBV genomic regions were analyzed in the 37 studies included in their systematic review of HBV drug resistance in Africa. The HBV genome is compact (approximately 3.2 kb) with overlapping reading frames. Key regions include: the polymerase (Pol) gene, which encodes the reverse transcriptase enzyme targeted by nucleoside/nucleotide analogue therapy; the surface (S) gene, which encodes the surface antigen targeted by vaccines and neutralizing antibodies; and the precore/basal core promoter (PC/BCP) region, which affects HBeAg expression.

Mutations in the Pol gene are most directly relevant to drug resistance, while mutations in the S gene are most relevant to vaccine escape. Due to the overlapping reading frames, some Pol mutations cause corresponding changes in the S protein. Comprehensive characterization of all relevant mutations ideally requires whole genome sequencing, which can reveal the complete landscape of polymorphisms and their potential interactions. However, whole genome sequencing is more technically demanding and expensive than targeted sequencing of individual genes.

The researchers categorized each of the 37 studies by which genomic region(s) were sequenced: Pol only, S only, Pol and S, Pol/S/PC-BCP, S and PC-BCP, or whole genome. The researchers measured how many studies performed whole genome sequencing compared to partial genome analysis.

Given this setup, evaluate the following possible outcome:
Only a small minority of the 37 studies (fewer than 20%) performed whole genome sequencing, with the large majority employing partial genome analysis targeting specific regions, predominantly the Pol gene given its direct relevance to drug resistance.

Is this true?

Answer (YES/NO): YES